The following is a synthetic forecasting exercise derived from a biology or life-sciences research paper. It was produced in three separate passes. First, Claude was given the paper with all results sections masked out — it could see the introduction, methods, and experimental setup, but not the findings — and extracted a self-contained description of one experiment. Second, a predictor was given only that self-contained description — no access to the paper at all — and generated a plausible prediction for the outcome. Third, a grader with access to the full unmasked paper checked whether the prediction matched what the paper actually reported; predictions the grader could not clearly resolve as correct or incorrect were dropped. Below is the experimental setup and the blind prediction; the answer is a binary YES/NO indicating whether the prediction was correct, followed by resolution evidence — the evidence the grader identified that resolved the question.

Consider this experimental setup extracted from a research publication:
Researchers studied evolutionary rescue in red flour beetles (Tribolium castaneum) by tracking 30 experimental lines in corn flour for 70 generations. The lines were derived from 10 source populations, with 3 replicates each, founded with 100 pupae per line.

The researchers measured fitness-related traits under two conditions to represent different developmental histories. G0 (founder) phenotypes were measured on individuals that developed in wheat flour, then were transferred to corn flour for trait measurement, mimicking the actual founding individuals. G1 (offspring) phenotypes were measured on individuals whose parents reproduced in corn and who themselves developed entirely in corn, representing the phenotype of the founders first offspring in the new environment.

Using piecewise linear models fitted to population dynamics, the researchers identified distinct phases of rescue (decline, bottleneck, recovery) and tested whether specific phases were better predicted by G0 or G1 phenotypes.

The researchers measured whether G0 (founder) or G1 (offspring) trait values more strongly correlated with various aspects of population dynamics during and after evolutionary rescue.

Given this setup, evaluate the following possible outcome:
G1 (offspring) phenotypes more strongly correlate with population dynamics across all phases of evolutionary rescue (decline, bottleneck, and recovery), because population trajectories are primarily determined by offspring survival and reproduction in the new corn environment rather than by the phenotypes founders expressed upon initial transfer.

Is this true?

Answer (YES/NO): NO